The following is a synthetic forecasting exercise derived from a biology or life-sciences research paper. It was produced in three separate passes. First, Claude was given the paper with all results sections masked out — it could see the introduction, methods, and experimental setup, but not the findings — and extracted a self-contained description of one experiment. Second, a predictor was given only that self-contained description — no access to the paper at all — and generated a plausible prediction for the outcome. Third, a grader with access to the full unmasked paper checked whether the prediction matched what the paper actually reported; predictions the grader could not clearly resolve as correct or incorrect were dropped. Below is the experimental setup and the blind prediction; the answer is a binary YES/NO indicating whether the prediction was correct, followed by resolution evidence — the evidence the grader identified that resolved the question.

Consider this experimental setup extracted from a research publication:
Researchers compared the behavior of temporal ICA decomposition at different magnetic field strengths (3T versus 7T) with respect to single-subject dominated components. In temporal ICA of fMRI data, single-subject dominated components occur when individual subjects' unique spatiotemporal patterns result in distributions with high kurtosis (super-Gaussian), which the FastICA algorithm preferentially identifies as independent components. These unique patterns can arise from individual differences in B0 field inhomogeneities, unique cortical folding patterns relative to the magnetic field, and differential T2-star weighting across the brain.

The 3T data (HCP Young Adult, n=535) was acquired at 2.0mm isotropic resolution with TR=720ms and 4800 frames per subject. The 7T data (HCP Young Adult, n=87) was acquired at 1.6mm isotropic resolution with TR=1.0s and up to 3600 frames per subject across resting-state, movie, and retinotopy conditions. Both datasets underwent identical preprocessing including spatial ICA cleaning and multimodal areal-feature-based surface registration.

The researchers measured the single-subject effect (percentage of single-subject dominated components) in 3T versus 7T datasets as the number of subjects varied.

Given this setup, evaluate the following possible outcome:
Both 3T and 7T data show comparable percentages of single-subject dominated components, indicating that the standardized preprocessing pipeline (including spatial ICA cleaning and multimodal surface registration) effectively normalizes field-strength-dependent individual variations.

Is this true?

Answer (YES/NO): NO